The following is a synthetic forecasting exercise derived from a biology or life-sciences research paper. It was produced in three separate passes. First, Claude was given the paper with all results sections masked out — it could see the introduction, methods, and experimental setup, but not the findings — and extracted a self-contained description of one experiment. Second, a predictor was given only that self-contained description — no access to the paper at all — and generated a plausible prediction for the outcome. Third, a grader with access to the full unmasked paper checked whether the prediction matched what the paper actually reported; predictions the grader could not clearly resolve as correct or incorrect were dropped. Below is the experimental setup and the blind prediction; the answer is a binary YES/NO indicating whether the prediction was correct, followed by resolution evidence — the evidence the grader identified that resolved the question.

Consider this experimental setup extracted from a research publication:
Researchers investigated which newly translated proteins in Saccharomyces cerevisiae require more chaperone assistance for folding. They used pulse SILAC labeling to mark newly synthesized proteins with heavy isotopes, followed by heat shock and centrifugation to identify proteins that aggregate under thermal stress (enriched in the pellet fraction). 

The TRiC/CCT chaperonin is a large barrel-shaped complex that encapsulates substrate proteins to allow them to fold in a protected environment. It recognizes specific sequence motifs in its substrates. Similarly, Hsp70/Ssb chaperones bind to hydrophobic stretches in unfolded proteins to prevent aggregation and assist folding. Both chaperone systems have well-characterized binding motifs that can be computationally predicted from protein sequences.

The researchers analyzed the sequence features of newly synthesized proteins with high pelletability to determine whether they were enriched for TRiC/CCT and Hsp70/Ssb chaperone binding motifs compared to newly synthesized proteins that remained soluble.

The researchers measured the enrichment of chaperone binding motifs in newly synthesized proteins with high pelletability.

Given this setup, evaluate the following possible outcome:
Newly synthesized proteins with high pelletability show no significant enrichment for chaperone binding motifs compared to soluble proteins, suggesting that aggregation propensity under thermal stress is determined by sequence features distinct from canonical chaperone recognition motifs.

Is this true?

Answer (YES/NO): NO